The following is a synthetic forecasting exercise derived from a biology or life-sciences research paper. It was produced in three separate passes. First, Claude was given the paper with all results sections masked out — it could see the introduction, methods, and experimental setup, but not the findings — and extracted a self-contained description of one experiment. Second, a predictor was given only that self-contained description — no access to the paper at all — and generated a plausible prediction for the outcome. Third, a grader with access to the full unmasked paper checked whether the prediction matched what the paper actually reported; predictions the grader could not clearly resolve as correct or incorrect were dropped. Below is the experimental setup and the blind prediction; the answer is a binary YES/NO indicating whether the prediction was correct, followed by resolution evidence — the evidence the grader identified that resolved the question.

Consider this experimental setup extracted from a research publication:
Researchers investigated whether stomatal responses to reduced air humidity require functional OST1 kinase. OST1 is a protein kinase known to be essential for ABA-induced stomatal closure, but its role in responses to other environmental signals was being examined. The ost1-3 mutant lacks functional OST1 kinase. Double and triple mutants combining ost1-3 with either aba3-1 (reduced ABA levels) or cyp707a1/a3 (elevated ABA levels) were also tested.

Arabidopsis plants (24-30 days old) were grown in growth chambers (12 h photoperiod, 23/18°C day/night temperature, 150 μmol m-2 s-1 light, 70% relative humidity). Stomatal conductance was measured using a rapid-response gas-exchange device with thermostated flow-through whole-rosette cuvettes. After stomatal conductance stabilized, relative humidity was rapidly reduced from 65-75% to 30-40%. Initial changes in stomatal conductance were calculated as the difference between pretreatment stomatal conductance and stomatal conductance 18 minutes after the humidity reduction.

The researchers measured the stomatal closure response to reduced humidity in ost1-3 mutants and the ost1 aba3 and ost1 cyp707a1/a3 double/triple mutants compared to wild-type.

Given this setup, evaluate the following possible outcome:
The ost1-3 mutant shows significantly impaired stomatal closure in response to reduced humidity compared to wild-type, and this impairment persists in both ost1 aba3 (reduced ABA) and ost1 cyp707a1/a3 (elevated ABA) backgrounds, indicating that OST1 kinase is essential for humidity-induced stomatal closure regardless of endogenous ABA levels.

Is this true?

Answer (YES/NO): YES